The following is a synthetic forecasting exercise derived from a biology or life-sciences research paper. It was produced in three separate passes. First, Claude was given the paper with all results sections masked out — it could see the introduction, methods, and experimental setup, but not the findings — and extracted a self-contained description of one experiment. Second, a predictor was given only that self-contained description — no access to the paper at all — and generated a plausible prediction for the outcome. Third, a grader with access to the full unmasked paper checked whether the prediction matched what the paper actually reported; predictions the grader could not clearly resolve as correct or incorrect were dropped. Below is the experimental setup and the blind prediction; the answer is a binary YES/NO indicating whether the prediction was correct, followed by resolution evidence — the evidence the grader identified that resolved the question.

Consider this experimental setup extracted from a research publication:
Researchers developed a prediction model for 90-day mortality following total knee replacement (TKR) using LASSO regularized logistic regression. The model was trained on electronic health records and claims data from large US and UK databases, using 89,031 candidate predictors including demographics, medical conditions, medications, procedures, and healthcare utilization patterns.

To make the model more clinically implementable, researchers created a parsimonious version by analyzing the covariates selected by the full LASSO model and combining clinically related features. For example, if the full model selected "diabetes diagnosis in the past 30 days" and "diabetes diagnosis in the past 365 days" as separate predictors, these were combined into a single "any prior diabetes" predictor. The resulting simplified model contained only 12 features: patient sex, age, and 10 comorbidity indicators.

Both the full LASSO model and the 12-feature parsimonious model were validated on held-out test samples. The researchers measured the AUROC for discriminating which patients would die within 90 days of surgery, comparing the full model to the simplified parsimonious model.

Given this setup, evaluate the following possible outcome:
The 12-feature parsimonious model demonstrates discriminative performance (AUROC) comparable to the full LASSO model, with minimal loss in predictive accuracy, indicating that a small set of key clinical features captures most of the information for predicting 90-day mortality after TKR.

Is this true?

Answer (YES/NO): YES